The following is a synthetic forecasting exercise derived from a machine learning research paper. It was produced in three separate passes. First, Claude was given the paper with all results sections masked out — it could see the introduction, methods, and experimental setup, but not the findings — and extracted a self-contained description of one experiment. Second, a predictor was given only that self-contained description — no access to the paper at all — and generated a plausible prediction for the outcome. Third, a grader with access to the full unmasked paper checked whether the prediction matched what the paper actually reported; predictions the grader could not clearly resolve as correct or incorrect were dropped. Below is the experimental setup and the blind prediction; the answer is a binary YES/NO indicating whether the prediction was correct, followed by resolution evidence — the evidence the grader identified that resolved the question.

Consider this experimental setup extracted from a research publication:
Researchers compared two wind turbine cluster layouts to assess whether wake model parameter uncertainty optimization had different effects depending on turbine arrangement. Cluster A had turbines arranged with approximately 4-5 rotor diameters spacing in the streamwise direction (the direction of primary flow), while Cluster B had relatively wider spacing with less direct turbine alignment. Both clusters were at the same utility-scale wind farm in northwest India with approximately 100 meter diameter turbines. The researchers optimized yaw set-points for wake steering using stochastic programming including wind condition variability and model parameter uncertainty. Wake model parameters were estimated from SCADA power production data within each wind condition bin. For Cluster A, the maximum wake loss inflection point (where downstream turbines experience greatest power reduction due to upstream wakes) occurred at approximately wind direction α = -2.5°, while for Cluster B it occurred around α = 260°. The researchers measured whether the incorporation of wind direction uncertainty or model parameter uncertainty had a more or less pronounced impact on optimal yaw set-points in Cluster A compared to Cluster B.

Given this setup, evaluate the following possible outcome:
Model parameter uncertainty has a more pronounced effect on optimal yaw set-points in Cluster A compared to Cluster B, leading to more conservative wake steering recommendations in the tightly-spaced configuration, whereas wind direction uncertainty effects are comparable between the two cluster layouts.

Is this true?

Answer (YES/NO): NO